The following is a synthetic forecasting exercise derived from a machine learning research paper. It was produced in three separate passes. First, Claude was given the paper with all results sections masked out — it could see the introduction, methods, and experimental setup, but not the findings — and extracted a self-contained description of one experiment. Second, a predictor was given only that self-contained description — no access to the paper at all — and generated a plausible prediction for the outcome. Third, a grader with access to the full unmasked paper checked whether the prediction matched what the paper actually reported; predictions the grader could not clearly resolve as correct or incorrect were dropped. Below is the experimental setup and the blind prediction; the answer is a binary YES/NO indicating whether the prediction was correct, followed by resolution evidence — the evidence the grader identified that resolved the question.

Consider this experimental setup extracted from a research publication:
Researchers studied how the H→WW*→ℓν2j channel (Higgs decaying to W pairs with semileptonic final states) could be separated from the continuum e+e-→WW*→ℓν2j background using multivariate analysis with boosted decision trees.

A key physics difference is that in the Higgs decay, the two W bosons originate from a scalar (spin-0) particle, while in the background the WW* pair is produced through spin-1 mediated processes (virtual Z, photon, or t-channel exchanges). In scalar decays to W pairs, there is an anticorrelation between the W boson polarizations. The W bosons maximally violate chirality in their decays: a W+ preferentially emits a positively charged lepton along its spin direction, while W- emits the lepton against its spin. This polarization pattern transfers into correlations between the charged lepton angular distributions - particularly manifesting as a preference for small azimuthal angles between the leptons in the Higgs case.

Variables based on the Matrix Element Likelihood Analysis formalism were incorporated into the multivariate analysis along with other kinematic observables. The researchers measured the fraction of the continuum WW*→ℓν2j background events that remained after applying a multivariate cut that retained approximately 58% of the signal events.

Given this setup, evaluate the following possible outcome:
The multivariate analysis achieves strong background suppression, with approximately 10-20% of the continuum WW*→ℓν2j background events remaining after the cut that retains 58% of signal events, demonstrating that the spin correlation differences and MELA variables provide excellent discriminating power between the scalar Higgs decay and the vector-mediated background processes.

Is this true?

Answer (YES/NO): YES